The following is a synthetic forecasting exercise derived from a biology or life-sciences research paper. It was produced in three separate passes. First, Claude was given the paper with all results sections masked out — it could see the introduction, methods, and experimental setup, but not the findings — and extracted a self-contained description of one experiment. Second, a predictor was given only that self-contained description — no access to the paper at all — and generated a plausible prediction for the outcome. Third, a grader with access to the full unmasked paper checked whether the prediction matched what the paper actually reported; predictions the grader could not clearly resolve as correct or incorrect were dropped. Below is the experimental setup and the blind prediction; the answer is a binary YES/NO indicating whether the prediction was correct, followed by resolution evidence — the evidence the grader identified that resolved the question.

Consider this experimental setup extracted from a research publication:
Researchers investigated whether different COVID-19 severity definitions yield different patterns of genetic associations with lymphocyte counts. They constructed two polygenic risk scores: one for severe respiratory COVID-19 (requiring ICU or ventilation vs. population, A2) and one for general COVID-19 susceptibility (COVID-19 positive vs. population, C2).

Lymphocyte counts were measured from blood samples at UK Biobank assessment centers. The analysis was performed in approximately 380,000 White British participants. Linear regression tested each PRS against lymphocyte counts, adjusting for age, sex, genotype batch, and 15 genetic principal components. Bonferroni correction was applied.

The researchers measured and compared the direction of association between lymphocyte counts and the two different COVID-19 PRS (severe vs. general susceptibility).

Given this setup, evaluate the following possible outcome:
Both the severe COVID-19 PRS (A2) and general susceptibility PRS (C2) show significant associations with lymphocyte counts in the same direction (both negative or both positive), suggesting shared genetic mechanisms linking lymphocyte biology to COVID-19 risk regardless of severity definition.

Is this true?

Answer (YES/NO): YES